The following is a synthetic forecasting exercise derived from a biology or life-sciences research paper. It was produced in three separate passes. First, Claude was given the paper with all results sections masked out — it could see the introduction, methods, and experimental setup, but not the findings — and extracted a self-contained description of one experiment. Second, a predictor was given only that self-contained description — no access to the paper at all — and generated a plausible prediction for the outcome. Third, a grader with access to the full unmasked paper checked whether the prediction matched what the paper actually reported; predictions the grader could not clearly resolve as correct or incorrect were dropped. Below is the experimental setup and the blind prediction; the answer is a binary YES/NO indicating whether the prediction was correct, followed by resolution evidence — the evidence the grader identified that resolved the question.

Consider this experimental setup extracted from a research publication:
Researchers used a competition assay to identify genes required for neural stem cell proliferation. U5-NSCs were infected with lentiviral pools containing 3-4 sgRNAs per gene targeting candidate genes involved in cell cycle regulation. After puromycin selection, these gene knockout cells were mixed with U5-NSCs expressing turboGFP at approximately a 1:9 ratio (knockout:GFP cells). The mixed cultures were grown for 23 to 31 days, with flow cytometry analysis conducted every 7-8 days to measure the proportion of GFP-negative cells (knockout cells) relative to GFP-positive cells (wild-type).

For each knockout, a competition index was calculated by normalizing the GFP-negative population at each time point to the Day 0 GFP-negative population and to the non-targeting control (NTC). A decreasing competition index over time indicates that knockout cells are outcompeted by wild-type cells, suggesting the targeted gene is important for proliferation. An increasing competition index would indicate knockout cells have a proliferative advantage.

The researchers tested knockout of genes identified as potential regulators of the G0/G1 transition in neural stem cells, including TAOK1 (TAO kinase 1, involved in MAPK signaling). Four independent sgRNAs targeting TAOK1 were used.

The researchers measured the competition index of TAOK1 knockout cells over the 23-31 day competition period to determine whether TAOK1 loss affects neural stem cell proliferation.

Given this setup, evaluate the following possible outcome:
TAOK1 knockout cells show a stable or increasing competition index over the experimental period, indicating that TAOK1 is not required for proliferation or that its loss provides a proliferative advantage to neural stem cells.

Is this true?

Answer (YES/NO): YES